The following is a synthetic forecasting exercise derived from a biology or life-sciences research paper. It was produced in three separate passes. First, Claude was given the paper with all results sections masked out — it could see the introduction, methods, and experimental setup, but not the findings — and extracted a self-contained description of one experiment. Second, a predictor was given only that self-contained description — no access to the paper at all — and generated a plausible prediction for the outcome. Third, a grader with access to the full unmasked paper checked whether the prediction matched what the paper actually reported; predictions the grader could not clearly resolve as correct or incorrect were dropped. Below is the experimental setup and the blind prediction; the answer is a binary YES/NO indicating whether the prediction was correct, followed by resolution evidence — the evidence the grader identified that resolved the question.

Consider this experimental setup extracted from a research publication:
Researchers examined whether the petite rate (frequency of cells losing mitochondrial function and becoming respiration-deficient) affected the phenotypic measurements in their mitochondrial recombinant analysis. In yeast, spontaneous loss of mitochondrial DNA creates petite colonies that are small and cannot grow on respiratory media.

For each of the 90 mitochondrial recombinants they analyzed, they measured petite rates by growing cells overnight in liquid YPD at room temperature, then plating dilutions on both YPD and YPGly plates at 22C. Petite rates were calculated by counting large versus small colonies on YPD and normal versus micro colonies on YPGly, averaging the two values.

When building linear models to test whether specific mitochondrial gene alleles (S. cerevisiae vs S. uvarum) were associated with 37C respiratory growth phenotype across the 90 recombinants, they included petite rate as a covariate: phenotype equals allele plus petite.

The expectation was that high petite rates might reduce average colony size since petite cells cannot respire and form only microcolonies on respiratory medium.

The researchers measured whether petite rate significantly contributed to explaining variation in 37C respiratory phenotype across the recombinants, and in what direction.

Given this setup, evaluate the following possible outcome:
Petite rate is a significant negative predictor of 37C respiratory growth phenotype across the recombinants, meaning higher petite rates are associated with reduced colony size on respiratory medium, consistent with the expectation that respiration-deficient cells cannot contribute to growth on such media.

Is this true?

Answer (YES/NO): NO